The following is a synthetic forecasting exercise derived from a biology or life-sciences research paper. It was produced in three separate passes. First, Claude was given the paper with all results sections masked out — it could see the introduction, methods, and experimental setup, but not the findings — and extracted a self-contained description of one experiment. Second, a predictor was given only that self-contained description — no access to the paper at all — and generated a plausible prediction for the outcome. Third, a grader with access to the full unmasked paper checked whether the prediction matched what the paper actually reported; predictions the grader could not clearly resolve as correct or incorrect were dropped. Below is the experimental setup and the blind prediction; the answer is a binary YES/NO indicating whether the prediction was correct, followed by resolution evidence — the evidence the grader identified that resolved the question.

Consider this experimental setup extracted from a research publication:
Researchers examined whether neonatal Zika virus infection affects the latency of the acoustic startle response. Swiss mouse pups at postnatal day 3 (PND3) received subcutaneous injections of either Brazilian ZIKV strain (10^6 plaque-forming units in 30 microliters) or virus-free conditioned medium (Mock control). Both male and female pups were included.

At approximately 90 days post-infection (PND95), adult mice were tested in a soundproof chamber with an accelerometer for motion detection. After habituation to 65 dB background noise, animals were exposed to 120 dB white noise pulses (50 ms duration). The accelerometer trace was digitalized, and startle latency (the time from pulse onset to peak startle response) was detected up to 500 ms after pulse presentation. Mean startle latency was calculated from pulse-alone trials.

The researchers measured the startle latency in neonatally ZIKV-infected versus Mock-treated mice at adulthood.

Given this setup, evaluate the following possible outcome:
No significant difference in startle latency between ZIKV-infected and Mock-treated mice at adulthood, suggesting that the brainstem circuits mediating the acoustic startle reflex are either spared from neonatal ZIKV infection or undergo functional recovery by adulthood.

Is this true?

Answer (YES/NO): NO